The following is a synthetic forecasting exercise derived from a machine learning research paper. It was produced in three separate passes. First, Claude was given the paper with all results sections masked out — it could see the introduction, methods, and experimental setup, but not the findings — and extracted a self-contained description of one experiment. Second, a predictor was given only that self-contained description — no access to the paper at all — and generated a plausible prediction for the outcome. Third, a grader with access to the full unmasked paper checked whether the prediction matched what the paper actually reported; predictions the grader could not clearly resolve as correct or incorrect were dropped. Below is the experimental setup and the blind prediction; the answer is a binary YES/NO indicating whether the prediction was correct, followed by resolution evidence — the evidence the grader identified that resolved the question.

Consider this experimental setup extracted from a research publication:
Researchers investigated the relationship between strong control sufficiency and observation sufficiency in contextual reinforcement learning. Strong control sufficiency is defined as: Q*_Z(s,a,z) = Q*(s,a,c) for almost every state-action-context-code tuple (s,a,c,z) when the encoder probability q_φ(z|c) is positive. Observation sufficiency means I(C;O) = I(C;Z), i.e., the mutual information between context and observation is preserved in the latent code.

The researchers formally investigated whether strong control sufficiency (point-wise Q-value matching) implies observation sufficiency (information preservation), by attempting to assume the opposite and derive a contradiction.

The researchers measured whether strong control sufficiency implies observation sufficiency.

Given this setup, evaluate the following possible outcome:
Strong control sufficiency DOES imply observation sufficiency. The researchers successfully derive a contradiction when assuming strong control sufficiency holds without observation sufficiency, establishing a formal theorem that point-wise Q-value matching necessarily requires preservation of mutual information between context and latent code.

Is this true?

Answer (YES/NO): YES